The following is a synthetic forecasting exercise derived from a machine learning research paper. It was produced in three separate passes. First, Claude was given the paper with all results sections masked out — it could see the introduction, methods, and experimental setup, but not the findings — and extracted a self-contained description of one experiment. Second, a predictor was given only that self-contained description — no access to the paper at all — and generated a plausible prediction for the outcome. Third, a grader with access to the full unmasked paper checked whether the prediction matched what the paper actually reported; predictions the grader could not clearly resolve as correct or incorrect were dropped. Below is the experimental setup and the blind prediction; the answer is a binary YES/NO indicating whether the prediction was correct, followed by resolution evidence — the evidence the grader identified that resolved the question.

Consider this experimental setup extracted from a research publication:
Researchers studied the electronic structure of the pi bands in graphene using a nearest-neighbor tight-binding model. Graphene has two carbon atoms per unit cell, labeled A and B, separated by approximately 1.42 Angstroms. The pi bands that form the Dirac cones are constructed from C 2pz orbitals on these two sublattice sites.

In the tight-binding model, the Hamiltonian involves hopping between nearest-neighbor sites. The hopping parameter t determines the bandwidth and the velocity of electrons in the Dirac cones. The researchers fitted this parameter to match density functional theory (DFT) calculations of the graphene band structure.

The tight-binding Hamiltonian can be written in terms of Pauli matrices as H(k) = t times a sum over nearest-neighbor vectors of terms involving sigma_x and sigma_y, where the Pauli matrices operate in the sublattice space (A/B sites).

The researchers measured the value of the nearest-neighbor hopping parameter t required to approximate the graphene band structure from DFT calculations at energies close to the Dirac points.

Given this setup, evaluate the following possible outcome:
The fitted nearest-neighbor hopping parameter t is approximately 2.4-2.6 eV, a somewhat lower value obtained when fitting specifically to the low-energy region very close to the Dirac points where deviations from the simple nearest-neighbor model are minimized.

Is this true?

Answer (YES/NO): NO